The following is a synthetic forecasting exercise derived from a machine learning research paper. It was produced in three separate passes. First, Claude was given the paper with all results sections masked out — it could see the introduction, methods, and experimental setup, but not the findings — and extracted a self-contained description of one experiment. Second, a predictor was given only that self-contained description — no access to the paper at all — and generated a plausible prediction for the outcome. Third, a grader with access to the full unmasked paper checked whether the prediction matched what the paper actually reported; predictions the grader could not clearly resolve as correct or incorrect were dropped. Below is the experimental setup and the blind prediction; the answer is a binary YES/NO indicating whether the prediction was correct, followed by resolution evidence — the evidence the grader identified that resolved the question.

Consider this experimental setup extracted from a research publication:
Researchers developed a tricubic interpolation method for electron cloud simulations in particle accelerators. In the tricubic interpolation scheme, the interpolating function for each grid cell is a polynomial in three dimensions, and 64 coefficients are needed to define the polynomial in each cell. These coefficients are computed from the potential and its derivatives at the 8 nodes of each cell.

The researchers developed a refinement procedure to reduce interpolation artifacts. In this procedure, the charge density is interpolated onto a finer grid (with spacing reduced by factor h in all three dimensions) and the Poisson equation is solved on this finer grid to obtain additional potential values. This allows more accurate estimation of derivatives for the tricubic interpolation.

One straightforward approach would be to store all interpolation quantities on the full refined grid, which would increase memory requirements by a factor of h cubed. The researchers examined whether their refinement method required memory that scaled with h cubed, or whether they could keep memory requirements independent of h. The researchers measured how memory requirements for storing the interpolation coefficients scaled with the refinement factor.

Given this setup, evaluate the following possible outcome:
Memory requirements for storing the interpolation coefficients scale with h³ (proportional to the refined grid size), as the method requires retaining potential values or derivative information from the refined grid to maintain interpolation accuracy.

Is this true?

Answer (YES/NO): NO